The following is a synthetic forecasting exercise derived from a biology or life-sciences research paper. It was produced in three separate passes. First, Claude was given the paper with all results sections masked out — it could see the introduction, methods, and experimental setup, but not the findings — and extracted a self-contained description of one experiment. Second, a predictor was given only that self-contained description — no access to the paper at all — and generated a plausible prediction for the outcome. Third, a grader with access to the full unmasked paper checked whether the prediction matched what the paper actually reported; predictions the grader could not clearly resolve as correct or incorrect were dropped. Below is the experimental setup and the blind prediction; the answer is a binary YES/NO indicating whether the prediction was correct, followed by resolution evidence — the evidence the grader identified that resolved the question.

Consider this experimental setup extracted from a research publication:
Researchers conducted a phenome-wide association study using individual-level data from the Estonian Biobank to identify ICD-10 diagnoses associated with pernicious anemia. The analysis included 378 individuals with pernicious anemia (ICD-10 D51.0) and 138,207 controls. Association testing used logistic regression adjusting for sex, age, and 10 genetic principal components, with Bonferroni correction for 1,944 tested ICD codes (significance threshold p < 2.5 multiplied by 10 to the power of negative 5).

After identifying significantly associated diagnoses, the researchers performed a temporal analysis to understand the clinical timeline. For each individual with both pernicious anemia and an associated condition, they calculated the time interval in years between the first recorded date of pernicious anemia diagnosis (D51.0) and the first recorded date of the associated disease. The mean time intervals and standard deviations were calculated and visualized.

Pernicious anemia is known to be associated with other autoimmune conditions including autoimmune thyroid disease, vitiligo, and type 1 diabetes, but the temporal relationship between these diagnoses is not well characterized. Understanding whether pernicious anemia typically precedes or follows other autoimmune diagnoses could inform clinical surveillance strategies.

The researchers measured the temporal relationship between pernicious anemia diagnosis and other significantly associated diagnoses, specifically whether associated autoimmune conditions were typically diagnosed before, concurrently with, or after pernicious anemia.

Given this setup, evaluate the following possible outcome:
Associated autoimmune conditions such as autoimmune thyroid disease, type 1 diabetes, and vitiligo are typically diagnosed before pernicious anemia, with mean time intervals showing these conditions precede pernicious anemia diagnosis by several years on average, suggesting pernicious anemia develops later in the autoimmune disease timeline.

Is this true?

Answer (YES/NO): NO